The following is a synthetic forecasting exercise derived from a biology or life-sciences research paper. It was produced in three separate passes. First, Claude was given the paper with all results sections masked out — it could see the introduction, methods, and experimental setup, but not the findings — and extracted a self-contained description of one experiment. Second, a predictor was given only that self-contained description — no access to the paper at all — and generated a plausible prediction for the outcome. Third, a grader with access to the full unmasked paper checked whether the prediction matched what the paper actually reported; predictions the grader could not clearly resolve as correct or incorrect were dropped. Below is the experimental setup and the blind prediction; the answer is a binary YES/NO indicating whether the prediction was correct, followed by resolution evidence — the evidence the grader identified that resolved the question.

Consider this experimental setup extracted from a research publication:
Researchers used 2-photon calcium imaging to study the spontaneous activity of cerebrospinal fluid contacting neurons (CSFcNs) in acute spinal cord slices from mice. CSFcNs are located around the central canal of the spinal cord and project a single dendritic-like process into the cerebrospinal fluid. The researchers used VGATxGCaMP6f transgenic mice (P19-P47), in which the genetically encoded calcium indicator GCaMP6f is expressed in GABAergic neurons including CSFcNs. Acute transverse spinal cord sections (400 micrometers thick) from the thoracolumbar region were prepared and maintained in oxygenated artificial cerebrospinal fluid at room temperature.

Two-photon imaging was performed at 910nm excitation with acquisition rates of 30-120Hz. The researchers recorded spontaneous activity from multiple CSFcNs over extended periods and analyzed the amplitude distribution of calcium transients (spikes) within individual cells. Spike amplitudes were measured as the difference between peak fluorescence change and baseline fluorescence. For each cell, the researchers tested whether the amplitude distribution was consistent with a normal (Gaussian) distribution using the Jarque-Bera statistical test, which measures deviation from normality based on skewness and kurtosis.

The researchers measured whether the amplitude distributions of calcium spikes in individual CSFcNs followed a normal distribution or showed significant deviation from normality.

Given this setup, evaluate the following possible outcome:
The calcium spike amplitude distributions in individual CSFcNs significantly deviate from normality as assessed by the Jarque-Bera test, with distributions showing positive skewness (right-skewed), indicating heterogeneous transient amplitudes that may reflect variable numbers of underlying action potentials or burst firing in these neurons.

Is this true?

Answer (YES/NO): NO